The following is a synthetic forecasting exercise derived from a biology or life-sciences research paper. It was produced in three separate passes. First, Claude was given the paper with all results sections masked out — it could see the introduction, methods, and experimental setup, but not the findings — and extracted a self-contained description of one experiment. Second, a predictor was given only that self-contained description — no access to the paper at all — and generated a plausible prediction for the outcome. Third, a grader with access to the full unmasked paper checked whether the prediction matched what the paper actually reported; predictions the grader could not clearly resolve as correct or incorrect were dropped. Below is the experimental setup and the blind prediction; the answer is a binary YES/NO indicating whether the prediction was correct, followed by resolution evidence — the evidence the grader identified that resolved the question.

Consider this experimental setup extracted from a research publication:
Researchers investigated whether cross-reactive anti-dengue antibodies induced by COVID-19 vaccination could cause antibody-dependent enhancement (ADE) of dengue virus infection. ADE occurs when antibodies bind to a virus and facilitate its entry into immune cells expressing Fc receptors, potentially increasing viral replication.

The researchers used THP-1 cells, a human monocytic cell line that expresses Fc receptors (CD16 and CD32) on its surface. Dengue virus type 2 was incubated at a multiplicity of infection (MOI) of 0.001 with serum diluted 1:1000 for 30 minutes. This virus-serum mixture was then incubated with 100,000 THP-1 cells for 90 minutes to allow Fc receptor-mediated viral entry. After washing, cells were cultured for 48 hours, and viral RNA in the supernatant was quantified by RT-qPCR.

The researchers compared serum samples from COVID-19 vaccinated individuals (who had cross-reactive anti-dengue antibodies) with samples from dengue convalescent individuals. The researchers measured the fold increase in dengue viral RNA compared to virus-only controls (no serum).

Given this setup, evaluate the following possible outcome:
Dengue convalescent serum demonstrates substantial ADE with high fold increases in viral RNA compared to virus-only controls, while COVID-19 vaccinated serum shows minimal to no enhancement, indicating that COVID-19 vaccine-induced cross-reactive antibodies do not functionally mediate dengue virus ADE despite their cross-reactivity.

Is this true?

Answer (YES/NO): NO